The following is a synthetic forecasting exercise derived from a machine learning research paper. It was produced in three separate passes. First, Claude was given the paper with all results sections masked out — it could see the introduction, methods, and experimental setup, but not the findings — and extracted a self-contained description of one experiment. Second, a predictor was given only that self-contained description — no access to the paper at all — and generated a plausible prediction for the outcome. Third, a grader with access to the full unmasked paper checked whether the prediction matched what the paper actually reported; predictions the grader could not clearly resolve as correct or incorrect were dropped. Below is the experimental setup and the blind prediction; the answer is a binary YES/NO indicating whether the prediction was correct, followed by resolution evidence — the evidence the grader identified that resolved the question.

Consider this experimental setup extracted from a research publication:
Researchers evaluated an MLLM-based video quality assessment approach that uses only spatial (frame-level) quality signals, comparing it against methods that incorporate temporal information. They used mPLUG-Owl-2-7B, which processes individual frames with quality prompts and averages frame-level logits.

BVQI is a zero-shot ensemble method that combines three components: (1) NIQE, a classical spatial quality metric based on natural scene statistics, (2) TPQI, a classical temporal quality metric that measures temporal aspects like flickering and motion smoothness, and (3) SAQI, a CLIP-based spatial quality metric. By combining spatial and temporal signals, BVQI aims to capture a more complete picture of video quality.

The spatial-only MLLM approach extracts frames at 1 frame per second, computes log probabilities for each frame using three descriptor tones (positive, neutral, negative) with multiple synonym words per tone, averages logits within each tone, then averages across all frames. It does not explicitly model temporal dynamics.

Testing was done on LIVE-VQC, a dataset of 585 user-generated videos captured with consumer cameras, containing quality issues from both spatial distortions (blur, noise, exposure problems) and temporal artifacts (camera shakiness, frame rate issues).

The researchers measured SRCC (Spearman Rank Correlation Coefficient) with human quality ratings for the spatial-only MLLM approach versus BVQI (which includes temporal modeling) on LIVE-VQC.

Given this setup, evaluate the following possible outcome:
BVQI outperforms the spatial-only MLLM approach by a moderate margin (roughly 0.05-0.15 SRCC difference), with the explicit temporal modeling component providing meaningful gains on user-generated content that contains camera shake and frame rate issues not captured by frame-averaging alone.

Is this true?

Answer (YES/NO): NO